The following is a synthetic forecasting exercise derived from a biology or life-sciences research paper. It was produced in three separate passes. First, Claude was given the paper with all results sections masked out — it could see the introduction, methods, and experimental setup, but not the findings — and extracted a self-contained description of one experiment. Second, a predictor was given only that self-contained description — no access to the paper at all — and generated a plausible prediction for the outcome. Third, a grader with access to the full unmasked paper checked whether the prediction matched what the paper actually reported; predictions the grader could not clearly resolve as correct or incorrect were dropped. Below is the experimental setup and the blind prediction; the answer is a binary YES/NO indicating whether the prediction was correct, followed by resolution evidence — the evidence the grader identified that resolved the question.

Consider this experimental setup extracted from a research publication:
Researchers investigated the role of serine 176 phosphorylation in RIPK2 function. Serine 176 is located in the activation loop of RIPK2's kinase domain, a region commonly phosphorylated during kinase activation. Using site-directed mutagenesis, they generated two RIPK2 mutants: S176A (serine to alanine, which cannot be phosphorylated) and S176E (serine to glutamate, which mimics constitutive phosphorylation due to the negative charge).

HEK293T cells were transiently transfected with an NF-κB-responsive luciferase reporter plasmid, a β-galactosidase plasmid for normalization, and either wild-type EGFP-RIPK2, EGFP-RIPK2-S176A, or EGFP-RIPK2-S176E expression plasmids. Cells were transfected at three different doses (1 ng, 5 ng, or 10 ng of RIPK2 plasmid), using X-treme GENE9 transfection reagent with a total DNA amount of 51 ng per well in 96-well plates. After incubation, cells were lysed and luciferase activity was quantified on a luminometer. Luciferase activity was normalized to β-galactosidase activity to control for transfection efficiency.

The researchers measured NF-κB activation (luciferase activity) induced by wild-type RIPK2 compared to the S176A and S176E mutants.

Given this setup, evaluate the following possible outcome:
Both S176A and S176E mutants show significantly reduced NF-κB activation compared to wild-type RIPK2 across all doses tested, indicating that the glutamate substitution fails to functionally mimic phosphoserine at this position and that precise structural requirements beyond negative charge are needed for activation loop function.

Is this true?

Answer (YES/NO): NO